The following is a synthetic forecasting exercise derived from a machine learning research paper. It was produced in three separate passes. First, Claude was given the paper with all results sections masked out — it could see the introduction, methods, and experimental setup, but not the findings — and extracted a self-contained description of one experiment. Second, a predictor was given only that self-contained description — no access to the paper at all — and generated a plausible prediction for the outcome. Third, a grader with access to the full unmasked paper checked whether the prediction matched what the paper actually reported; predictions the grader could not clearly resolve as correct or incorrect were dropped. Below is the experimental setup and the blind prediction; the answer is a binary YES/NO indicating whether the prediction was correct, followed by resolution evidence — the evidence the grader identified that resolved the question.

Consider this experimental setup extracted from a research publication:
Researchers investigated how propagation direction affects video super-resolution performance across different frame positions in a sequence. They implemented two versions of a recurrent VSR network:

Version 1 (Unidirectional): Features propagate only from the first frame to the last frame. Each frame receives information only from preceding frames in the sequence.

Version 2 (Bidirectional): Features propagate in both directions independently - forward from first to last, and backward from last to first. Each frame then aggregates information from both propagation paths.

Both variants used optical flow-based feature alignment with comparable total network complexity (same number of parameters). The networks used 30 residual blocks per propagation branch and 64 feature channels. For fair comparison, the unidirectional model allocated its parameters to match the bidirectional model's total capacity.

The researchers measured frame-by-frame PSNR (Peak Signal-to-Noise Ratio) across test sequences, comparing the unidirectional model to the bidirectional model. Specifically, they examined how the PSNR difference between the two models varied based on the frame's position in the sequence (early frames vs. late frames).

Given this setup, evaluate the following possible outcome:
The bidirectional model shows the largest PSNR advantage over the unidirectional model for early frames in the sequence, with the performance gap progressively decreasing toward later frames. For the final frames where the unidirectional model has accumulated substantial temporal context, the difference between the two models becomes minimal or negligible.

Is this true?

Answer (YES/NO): NO